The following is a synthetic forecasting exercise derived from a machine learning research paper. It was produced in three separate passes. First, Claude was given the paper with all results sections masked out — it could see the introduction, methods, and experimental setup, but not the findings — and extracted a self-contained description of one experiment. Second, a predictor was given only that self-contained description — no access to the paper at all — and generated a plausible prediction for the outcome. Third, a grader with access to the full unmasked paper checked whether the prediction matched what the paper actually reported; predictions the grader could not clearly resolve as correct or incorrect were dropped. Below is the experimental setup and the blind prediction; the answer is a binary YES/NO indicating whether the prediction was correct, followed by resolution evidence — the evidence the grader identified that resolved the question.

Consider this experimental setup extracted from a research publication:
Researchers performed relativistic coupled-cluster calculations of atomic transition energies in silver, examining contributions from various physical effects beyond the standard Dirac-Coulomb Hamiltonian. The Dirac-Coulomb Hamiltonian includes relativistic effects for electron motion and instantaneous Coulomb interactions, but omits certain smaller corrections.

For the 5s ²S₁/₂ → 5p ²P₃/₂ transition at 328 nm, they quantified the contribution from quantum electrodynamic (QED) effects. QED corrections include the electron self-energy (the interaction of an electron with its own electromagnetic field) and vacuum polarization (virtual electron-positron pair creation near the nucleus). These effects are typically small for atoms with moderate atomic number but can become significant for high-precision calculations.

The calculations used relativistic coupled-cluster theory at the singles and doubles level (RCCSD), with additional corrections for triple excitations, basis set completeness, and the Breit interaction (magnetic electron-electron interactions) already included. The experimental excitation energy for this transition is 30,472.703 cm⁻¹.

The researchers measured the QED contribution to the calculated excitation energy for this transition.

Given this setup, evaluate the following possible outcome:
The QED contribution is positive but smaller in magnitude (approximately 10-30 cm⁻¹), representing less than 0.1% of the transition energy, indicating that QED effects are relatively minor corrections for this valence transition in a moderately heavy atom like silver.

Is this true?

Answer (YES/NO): NO